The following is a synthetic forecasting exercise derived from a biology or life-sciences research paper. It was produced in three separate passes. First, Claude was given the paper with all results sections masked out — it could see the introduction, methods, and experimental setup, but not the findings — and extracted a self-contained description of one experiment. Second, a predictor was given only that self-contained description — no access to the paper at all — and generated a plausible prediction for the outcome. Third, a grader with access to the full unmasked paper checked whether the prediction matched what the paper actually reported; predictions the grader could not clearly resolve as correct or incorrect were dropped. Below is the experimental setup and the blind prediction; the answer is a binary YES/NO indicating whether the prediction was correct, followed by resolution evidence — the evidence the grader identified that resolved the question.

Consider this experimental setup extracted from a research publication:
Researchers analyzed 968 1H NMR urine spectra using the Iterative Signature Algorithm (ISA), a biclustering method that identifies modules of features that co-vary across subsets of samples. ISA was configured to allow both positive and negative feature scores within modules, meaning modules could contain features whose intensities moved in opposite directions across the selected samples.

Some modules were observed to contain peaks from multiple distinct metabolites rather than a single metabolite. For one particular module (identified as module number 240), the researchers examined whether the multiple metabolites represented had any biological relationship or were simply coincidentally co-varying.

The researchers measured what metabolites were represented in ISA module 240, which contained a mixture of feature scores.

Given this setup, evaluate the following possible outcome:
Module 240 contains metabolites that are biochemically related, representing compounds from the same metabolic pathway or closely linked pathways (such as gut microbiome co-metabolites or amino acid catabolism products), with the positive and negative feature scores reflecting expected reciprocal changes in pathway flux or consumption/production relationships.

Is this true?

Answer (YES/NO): YES